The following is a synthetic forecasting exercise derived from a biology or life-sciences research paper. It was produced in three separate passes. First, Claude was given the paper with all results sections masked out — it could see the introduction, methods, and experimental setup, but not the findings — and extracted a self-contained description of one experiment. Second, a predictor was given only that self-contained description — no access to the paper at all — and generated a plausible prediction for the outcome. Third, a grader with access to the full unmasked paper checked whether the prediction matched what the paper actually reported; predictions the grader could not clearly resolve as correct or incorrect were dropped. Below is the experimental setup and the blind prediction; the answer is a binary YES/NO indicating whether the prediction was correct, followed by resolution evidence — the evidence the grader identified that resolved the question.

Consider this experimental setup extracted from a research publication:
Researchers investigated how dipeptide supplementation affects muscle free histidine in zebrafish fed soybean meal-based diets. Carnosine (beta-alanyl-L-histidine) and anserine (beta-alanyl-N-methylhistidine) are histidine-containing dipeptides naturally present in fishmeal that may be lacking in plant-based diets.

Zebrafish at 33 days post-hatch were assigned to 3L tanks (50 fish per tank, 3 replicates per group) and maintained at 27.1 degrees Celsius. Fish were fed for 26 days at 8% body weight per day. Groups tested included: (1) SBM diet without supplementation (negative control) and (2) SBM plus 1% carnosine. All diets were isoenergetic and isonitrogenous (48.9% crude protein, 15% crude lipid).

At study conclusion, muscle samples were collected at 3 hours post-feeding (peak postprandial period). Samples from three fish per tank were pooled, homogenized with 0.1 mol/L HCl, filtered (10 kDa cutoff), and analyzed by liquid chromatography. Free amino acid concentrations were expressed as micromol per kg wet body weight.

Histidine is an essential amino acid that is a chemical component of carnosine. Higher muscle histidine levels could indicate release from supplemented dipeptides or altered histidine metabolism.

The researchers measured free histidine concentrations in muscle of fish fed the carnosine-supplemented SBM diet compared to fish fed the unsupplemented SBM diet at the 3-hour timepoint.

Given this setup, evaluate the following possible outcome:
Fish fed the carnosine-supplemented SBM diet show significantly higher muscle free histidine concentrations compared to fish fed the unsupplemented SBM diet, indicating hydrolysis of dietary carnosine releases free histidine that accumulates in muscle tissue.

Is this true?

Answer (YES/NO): NO